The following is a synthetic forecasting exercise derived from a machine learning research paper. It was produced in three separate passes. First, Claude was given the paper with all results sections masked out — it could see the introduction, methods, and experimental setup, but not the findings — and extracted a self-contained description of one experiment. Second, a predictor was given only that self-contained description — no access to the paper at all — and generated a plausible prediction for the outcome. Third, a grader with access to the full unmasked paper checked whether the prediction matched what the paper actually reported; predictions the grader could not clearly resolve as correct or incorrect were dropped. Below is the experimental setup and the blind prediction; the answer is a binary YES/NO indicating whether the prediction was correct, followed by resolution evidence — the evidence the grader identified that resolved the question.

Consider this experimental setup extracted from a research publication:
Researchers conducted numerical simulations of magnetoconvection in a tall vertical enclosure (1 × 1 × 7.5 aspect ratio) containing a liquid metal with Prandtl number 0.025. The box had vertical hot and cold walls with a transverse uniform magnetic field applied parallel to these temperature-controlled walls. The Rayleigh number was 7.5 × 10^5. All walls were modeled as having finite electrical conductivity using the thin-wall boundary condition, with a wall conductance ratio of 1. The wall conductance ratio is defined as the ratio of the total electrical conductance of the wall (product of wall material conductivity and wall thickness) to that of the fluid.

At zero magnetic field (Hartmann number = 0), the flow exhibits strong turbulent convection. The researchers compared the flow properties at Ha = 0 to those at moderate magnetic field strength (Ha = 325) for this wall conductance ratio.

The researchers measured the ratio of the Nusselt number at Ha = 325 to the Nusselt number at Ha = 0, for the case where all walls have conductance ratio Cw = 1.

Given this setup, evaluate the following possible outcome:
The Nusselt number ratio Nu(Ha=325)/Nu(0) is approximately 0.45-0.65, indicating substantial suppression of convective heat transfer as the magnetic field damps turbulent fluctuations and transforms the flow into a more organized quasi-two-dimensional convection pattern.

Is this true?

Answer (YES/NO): NO